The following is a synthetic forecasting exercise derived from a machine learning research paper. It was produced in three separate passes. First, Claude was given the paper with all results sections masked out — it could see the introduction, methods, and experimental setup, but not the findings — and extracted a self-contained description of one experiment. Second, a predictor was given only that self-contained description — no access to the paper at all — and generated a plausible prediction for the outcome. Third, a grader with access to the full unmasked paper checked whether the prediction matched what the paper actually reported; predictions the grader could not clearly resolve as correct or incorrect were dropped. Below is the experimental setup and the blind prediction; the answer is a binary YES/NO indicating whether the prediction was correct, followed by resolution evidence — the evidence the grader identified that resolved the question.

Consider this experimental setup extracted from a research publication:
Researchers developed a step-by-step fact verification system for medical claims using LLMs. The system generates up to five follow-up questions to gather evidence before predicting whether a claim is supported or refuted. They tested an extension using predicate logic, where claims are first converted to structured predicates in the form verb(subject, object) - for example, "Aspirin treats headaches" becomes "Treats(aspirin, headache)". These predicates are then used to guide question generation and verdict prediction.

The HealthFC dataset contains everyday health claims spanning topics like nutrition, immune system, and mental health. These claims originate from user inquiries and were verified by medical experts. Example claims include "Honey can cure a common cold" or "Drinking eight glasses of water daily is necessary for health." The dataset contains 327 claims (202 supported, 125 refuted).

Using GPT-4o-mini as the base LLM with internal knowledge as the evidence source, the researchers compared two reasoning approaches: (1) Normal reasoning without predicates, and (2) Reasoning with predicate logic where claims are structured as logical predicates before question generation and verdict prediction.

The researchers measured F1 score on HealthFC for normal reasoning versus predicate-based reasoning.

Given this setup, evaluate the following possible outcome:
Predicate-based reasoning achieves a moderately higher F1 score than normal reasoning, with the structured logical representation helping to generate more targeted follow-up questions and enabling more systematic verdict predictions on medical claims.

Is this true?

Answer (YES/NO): NO